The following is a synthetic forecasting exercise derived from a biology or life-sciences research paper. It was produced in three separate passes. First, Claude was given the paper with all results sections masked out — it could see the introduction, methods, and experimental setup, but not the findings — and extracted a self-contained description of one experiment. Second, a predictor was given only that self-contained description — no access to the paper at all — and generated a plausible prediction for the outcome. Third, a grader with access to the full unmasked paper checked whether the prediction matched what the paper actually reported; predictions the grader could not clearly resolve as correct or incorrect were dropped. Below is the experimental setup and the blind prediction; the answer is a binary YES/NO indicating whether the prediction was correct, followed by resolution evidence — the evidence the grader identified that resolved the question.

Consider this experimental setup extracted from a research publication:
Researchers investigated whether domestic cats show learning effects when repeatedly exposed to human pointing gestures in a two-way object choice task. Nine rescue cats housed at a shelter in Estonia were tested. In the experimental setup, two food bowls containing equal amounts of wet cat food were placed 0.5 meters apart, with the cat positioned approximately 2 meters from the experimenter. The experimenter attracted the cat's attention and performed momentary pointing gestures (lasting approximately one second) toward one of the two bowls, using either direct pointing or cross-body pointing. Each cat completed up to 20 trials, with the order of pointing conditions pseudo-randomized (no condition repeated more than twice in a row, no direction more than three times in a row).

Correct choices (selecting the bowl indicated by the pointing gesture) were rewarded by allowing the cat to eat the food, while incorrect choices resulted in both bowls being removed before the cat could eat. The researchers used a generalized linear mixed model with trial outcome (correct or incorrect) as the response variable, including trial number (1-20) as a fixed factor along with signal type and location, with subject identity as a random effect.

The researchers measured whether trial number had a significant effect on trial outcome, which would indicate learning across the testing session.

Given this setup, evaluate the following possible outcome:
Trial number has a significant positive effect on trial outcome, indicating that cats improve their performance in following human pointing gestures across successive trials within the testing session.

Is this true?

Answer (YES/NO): NO